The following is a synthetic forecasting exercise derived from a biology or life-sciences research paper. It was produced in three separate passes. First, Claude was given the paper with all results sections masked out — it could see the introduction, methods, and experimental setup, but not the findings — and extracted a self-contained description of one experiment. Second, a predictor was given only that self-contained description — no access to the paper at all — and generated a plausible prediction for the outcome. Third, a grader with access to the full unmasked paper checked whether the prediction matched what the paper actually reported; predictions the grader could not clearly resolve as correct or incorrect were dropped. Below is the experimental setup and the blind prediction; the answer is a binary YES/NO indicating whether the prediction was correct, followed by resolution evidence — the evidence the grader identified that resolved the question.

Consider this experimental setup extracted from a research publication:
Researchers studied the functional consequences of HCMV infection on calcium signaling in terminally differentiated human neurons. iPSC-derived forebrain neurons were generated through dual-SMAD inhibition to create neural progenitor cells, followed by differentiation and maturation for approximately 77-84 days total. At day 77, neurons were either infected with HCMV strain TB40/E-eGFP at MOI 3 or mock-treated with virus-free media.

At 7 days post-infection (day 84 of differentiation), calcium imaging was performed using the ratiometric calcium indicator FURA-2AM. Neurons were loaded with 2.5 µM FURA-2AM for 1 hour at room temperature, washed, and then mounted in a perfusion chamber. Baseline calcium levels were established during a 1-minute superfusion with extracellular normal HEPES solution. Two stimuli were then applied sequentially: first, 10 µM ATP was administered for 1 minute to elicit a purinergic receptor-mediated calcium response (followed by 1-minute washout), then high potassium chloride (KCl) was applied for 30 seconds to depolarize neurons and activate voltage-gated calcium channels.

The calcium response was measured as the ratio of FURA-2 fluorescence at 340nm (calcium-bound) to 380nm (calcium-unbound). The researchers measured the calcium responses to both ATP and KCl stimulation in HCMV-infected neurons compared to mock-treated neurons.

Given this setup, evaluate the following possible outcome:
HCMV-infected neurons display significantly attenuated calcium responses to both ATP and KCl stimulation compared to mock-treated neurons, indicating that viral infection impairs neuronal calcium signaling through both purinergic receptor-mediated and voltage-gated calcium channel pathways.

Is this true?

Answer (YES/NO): NO